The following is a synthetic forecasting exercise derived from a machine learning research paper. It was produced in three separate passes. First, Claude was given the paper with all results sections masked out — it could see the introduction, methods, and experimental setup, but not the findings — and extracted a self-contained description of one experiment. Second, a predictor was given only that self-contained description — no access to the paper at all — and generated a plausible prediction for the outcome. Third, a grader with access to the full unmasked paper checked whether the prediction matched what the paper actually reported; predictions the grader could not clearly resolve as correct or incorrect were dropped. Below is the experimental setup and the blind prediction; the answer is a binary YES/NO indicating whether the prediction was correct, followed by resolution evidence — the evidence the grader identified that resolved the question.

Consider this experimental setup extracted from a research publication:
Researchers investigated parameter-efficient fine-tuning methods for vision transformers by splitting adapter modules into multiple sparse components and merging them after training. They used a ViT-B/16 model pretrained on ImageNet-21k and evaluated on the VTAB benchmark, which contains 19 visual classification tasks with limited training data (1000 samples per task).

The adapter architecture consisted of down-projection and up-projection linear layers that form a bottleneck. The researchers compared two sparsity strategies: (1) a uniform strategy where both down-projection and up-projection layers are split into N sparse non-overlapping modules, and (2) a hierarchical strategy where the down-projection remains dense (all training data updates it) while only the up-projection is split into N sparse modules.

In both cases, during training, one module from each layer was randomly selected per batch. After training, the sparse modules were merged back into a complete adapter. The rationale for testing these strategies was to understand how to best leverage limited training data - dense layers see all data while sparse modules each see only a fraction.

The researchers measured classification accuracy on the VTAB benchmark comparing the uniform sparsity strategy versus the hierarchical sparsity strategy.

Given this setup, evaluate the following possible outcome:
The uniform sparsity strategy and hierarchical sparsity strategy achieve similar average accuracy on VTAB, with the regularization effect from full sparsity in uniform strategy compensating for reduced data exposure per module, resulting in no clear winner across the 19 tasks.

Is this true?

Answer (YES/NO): NO